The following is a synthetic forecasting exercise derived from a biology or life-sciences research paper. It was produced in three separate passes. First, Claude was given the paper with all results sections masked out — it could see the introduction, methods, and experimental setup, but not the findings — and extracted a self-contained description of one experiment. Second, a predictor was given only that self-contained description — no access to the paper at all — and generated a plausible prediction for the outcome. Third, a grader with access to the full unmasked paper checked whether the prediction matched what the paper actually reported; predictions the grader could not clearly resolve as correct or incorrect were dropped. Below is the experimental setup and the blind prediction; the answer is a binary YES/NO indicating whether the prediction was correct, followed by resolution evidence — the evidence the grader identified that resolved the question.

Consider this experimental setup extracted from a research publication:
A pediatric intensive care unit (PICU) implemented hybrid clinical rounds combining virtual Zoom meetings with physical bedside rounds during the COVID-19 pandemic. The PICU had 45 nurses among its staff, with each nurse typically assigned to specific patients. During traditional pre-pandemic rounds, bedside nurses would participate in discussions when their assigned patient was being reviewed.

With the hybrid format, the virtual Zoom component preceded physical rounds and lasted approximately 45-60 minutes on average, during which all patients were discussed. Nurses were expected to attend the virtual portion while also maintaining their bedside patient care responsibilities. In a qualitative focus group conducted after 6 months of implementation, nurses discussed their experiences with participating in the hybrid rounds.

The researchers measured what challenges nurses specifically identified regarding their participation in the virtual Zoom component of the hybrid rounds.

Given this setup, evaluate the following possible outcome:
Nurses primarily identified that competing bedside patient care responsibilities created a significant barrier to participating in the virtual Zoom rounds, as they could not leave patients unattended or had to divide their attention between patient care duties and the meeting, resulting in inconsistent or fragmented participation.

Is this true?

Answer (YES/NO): YES